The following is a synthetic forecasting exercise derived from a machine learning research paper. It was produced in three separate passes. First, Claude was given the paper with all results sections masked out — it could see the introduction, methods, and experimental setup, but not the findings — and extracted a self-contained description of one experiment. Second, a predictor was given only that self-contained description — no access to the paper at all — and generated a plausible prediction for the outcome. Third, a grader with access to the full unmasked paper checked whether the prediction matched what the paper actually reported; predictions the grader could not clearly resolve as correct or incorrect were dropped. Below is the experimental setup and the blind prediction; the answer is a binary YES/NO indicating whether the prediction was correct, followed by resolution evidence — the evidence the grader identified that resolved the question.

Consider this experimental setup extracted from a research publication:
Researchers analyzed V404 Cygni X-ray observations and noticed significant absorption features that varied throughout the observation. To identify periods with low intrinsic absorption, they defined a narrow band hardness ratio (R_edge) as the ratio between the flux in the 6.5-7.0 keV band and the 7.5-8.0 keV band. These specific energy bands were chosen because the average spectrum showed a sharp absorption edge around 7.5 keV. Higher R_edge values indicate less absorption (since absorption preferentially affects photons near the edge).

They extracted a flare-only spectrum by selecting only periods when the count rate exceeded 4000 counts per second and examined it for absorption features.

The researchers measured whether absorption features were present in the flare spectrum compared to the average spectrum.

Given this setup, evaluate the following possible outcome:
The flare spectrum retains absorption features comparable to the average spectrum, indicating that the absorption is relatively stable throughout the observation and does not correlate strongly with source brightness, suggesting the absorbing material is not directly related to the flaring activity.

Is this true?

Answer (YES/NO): NO